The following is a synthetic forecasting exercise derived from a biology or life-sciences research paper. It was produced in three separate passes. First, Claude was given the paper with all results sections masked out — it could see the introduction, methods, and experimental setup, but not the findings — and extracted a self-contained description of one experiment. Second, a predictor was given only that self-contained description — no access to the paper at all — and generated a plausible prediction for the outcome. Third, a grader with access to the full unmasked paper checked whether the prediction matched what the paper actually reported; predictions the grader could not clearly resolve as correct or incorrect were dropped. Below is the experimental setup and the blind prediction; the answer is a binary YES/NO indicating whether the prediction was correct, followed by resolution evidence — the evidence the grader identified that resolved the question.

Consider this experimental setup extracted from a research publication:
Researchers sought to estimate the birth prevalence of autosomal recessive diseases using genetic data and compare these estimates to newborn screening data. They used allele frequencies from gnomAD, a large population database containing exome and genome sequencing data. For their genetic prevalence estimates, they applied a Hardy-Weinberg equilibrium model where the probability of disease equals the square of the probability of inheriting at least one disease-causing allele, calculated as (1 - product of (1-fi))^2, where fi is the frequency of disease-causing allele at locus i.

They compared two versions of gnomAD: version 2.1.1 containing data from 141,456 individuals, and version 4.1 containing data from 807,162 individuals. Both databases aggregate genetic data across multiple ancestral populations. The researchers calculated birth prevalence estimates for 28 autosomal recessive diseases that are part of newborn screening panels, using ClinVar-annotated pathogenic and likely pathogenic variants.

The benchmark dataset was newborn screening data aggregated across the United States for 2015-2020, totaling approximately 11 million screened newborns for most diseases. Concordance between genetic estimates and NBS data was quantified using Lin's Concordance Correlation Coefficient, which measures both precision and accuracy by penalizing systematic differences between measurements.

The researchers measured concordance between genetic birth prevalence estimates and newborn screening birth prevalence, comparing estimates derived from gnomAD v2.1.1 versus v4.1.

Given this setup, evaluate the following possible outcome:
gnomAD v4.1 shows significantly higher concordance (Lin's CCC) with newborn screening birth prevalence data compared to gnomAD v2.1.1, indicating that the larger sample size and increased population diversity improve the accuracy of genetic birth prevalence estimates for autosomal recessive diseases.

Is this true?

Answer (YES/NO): NO